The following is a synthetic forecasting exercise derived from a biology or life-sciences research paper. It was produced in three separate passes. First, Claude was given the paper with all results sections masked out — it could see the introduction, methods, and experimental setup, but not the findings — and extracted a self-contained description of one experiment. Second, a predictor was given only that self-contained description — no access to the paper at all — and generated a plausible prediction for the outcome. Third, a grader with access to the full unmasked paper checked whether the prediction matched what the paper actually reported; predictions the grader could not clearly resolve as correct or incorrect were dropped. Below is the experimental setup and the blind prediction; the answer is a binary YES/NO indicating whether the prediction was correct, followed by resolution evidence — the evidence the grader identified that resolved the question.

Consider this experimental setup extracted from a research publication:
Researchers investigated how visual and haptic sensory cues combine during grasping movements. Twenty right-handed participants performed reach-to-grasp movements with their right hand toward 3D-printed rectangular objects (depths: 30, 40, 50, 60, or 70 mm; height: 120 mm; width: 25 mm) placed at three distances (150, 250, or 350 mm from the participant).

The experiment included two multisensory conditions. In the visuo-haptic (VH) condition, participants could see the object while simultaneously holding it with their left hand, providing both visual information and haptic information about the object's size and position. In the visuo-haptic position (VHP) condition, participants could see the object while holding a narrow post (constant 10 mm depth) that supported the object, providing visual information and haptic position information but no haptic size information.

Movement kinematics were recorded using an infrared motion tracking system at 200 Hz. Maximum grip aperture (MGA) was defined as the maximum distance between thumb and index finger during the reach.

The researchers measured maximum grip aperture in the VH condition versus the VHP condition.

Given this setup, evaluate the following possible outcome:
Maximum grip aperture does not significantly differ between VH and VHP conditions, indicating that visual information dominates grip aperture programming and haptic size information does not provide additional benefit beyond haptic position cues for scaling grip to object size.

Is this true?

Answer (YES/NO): YES